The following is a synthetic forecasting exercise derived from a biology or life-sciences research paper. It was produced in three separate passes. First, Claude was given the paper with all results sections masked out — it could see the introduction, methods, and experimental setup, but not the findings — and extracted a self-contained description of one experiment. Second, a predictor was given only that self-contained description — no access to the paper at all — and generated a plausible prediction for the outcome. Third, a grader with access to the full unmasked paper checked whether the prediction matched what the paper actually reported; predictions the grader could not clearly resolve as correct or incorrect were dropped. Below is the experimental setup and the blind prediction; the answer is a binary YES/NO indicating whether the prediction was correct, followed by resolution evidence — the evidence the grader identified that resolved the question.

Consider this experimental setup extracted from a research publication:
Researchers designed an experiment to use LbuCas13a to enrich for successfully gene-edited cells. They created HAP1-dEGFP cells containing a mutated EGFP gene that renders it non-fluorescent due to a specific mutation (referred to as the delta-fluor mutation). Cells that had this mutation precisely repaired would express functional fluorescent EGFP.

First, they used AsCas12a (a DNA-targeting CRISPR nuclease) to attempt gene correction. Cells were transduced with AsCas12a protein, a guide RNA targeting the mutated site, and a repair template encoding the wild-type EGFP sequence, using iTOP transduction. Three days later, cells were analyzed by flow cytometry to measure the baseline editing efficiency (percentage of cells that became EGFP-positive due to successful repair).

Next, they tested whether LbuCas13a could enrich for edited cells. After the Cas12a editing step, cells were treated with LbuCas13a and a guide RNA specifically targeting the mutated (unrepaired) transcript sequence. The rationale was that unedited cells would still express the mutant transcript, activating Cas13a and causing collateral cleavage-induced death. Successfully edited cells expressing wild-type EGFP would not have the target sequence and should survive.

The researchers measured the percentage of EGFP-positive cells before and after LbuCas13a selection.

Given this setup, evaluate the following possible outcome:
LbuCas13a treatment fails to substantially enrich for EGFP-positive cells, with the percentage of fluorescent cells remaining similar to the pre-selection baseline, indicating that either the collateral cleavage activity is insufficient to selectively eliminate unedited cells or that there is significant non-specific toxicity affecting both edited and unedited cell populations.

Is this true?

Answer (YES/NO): NO